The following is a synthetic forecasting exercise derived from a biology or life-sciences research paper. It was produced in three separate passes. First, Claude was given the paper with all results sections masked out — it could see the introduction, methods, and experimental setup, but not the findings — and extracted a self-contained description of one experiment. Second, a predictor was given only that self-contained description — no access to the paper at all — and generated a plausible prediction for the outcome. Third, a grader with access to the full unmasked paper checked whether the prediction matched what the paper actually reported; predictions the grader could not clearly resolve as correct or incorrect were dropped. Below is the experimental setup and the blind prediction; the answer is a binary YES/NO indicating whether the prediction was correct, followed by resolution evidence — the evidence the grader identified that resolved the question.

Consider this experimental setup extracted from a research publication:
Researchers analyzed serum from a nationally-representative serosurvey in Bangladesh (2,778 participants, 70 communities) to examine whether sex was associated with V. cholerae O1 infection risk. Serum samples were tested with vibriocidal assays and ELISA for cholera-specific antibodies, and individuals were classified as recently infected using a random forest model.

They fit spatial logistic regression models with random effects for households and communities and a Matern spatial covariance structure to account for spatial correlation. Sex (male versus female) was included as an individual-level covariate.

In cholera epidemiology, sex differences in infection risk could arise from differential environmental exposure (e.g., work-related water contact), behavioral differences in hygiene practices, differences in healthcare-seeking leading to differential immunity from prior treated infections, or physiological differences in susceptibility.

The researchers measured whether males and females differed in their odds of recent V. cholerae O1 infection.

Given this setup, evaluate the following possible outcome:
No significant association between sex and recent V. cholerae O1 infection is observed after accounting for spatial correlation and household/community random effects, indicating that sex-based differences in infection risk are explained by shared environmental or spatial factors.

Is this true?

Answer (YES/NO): YES